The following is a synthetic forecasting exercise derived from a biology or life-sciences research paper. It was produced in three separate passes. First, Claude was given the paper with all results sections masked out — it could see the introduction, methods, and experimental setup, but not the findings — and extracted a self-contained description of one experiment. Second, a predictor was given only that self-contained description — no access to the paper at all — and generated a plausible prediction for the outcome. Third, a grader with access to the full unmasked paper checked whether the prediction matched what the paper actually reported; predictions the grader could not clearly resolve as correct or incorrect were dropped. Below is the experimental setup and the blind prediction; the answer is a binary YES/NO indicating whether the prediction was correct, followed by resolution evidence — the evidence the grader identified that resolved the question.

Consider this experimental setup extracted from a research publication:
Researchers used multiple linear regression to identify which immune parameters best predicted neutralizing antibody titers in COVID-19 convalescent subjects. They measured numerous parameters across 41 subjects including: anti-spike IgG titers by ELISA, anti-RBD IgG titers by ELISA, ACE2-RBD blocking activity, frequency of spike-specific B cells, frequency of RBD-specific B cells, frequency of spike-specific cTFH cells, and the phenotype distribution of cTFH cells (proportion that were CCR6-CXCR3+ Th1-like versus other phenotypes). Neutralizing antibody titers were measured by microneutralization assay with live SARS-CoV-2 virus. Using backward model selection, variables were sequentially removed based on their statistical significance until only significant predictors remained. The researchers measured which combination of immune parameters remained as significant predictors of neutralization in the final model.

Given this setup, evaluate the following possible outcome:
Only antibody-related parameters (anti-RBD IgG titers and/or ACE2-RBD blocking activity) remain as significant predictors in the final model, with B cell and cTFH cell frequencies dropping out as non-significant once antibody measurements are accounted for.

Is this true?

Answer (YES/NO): NO